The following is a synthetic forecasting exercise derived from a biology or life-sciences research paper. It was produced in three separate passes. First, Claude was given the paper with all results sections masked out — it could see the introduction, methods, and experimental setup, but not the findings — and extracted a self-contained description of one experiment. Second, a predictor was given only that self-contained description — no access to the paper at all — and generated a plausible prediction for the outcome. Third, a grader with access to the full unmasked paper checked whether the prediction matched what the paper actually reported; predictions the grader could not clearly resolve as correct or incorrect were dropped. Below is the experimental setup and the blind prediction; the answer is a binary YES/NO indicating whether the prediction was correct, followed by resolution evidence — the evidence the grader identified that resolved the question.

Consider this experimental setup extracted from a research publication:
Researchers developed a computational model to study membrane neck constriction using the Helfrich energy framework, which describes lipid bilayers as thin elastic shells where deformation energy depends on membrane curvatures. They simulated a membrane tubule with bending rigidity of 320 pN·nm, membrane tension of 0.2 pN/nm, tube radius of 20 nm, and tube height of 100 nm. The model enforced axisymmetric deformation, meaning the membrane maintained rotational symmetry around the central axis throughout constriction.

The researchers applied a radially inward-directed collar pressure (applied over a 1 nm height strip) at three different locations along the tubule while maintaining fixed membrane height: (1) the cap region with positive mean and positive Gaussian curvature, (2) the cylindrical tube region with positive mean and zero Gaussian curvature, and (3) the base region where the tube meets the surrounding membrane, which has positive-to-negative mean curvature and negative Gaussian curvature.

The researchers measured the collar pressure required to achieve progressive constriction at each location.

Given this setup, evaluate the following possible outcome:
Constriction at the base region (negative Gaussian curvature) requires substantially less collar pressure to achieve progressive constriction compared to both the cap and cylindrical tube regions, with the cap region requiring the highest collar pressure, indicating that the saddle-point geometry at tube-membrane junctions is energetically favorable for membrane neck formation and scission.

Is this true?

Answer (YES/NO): NO